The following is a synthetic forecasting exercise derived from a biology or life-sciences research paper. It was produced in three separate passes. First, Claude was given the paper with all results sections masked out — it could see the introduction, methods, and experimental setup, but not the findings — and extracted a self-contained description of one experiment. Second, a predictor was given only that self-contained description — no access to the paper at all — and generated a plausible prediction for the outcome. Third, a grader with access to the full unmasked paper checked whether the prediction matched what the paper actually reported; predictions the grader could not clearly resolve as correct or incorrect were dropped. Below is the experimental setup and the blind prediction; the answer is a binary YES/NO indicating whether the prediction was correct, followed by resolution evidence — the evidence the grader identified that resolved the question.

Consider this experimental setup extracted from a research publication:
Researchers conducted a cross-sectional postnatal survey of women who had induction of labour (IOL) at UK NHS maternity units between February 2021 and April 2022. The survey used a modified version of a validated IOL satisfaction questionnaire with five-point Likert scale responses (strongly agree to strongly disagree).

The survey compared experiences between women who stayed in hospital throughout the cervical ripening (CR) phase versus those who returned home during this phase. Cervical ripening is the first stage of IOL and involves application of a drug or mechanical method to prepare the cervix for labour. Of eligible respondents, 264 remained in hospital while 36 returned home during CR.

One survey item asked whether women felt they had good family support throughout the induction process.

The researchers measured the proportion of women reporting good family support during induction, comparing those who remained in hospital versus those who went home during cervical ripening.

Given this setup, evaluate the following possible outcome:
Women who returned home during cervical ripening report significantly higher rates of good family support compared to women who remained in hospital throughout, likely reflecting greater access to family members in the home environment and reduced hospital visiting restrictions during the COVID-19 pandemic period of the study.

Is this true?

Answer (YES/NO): YES